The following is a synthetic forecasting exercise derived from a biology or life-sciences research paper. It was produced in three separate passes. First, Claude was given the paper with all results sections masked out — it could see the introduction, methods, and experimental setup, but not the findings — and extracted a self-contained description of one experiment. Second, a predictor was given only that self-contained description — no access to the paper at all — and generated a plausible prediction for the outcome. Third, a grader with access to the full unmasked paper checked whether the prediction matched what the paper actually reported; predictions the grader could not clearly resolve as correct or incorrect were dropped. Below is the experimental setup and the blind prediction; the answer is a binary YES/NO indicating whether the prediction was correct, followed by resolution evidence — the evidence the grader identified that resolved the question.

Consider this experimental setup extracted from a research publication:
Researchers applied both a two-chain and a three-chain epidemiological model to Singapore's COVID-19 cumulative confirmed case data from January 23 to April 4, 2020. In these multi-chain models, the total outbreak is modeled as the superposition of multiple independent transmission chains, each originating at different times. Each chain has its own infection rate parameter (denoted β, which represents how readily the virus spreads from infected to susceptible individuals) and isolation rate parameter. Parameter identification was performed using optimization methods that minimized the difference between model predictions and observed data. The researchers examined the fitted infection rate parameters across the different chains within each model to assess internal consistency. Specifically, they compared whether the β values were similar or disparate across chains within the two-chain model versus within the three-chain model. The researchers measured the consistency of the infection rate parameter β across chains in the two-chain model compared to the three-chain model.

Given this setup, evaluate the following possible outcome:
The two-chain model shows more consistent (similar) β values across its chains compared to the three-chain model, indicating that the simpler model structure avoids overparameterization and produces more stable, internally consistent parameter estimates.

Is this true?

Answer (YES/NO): NO